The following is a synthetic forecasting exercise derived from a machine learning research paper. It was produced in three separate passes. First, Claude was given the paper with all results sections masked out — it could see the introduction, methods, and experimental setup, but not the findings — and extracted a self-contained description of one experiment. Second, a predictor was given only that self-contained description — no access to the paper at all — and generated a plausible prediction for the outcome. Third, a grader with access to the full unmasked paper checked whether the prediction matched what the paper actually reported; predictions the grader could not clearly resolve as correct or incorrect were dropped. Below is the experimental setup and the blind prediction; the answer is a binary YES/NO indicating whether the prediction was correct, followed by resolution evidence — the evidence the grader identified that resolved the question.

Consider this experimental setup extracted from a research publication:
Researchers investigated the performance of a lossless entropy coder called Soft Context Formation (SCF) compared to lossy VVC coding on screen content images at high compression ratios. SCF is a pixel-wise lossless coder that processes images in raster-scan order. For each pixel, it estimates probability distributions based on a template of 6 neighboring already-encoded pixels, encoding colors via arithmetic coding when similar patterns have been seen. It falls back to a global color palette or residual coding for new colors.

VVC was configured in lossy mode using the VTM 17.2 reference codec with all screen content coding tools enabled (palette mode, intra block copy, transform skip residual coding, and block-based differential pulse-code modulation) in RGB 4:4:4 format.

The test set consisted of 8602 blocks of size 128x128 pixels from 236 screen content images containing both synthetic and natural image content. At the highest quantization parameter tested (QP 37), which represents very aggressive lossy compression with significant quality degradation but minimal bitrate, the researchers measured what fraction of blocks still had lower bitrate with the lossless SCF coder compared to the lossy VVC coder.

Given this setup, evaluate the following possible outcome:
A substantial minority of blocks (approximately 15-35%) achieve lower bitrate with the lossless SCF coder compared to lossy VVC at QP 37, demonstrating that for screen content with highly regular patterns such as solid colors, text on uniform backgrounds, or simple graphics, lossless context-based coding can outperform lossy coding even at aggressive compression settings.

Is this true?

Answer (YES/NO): YES